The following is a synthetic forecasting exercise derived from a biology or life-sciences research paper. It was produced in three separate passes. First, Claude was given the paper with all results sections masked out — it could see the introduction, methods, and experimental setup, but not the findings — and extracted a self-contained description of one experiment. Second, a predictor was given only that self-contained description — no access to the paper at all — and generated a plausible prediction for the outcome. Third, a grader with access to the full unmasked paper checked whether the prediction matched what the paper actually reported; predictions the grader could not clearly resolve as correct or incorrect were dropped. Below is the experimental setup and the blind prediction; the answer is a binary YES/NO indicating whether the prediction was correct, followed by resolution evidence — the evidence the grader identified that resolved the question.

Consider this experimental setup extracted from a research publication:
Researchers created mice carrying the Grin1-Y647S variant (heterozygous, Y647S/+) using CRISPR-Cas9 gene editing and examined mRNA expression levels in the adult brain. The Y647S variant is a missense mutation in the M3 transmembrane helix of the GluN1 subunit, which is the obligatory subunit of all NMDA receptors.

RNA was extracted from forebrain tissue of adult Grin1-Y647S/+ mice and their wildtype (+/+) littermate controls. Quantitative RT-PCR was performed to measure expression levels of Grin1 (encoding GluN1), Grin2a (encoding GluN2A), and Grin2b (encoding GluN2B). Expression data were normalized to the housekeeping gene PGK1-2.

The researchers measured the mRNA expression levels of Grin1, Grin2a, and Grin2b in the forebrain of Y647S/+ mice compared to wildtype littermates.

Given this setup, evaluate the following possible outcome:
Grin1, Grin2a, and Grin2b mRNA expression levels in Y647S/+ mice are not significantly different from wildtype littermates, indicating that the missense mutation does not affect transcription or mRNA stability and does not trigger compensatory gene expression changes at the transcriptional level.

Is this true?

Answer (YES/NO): YES